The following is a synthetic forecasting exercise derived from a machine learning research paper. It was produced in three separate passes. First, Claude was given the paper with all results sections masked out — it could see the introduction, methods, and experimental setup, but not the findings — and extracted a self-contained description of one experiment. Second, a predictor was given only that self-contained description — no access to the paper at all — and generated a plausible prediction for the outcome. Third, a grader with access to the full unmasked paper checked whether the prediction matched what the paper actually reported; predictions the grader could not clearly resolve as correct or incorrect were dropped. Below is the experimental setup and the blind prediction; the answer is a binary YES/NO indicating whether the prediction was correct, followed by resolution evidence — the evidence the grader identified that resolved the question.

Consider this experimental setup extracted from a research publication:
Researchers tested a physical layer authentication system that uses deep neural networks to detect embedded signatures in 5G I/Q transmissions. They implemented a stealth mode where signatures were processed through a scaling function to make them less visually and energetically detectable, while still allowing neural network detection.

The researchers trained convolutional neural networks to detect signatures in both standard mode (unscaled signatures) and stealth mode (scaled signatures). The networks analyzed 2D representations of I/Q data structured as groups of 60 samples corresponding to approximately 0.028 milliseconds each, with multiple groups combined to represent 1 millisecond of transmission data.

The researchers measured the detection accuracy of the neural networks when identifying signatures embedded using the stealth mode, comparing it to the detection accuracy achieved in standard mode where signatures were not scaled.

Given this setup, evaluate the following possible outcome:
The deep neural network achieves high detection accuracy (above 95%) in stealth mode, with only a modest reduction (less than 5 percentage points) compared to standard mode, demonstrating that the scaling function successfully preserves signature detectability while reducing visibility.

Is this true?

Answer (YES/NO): NO